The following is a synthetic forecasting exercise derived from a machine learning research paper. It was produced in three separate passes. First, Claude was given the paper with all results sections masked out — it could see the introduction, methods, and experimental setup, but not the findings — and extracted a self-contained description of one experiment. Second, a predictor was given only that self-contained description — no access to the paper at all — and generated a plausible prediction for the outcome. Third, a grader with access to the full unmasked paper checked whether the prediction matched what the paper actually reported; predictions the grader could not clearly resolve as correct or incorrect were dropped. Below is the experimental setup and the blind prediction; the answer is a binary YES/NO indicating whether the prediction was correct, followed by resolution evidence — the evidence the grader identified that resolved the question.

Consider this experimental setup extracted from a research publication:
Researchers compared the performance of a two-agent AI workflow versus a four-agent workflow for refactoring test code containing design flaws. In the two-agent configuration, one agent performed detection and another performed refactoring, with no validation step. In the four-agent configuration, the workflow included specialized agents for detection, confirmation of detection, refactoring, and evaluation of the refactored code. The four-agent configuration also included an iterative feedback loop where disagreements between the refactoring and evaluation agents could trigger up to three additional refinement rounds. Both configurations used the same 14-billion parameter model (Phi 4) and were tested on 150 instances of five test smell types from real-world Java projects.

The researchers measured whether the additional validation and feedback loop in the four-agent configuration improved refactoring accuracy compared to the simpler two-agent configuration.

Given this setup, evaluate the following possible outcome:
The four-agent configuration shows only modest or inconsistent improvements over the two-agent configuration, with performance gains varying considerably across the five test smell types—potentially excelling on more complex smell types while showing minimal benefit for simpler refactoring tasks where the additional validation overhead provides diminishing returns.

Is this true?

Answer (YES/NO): NO